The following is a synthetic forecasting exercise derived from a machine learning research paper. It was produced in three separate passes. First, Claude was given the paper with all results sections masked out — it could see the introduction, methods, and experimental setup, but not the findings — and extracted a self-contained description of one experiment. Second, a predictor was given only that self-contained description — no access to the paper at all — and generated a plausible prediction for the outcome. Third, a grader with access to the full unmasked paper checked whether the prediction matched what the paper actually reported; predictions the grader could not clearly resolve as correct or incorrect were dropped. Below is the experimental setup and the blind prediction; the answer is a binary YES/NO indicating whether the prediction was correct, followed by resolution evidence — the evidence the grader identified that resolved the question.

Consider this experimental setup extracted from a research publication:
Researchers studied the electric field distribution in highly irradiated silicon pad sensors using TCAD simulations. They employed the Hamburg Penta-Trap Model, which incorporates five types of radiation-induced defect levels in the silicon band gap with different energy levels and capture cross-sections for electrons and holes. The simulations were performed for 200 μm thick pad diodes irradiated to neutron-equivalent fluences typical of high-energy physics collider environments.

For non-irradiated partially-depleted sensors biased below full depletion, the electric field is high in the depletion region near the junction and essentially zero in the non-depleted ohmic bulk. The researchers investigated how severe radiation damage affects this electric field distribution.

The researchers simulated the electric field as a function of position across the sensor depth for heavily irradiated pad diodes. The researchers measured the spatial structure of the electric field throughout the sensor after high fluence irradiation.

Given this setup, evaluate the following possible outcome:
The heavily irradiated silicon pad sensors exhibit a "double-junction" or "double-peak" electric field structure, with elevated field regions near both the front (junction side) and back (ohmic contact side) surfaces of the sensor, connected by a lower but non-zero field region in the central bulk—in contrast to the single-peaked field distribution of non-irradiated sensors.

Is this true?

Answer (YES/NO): YES